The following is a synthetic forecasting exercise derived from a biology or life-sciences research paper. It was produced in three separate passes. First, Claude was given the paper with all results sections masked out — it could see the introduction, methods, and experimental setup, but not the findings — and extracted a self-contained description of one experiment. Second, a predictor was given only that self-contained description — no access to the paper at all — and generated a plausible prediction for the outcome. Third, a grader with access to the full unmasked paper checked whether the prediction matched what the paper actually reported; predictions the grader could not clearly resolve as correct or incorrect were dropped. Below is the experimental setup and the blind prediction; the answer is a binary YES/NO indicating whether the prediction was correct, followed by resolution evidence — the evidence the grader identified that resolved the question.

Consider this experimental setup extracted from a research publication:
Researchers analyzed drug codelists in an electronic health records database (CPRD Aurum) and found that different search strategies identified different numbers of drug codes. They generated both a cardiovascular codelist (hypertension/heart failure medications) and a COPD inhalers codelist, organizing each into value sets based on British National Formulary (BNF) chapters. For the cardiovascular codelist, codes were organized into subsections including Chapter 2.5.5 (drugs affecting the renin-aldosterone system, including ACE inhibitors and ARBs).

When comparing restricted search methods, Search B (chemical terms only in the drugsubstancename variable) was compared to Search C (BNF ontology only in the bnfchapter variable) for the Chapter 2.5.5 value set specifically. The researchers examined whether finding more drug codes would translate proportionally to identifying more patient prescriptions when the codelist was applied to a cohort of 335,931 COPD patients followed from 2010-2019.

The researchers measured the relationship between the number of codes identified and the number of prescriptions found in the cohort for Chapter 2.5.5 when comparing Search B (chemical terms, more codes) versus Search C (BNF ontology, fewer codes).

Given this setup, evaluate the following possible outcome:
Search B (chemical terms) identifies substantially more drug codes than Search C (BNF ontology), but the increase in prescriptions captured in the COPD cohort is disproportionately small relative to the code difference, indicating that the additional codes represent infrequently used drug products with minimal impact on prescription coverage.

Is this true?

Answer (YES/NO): NO